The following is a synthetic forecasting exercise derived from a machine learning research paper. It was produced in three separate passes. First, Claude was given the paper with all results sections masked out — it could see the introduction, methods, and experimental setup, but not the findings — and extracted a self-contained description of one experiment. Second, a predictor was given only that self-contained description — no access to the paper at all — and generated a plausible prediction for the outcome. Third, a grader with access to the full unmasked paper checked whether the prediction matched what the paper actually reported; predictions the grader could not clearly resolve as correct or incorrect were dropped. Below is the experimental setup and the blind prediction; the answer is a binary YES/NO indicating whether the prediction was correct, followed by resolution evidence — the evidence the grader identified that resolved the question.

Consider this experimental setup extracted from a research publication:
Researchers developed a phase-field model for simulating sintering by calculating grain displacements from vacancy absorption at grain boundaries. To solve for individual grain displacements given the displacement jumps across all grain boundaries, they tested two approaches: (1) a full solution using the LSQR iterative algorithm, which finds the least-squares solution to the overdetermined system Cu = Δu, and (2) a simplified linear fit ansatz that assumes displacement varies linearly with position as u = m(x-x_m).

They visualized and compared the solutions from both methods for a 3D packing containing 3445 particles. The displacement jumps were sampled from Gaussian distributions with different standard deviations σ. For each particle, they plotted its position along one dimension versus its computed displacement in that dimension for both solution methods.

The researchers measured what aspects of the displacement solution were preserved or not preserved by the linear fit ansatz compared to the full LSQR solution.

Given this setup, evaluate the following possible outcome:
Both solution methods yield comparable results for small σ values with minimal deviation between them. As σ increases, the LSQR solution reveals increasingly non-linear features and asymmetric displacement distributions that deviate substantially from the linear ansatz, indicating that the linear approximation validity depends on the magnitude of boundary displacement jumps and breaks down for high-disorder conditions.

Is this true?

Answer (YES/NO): NO